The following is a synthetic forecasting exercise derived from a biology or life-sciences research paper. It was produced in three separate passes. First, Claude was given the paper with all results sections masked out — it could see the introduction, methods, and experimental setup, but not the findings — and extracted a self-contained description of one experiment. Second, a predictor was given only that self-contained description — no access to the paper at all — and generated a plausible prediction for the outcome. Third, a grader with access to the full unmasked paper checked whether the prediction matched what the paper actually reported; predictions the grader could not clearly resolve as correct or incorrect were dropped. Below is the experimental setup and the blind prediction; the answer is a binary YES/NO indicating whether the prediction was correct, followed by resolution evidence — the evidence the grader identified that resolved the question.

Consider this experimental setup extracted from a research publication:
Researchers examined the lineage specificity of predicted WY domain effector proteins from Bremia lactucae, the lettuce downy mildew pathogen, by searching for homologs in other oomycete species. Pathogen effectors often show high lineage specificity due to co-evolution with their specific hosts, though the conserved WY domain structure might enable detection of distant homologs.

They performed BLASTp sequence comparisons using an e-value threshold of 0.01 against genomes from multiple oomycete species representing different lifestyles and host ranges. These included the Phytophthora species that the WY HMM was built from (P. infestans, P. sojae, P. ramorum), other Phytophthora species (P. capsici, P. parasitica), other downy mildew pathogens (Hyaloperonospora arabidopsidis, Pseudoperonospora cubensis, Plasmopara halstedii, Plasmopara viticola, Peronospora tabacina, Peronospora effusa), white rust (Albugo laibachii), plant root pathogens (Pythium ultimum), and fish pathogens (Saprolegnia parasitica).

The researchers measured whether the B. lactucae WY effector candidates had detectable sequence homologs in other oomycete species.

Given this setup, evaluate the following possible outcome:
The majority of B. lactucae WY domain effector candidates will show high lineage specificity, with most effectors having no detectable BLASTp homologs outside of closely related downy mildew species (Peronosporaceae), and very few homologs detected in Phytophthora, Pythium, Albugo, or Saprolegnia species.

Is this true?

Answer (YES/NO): NO